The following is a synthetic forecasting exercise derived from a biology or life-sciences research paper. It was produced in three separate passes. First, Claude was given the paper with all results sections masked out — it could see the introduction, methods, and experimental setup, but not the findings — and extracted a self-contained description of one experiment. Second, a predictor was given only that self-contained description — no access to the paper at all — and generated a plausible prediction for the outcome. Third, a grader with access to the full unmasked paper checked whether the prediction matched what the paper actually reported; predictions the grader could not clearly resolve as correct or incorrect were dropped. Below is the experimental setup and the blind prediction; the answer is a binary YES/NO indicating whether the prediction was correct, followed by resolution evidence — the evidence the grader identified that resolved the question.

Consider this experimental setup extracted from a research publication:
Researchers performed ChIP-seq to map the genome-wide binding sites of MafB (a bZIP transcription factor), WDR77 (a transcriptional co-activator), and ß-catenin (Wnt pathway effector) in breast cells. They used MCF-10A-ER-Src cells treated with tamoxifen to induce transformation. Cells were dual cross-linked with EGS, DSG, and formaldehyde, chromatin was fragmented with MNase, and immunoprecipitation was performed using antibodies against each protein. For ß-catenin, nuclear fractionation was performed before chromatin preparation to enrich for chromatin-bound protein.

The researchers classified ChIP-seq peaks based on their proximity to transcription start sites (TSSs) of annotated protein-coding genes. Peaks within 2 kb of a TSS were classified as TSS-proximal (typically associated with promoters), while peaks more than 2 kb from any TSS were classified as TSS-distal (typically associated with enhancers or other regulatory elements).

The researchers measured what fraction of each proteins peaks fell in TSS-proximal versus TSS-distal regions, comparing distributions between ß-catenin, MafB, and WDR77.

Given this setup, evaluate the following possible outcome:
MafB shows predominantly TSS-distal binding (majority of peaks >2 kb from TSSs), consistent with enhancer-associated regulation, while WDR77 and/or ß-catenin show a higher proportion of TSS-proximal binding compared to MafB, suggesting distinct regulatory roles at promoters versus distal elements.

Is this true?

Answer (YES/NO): NO